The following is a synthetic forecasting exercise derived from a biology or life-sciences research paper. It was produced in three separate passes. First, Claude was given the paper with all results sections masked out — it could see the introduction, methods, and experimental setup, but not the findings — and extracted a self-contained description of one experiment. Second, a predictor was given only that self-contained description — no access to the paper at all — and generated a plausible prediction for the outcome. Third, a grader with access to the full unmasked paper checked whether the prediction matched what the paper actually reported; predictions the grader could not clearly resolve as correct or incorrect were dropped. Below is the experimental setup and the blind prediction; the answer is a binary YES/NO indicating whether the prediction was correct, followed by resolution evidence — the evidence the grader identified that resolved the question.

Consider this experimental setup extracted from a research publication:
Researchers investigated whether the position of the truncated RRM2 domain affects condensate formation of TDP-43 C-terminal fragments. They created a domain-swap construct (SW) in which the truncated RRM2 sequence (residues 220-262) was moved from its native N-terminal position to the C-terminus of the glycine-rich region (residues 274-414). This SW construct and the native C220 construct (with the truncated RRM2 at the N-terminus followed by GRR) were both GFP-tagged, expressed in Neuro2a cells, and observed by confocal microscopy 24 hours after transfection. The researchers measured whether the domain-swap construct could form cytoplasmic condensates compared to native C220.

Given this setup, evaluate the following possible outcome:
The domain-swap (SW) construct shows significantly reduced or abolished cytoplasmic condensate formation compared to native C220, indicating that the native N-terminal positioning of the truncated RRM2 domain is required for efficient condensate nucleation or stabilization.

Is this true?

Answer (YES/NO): YES